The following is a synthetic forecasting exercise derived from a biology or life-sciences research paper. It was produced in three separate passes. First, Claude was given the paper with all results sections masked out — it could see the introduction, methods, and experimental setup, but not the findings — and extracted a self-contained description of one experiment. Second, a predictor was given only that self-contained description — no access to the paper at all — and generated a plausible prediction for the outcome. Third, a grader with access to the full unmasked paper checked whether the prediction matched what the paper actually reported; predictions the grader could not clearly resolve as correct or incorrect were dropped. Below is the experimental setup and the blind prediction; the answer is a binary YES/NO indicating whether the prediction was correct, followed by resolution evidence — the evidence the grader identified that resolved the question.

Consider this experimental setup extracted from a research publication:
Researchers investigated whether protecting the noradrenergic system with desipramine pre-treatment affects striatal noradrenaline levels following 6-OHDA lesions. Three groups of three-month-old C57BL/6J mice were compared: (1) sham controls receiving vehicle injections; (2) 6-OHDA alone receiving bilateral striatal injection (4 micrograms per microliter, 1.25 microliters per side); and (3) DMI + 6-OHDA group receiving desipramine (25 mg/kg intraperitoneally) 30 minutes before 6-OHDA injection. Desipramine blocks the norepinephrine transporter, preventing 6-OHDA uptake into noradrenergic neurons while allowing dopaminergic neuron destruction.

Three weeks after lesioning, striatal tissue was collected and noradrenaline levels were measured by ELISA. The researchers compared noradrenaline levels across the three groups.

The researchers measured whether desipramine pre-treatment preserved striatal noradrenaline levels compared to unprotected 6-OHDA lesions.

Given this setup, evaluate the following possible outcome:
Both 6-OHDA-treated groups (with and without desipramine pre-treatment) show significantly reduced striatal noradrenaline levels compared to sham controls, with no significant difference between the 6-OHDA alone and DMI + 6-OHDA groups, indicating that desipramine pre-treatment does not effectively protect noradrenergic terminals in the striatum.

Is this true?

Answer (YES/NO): NO